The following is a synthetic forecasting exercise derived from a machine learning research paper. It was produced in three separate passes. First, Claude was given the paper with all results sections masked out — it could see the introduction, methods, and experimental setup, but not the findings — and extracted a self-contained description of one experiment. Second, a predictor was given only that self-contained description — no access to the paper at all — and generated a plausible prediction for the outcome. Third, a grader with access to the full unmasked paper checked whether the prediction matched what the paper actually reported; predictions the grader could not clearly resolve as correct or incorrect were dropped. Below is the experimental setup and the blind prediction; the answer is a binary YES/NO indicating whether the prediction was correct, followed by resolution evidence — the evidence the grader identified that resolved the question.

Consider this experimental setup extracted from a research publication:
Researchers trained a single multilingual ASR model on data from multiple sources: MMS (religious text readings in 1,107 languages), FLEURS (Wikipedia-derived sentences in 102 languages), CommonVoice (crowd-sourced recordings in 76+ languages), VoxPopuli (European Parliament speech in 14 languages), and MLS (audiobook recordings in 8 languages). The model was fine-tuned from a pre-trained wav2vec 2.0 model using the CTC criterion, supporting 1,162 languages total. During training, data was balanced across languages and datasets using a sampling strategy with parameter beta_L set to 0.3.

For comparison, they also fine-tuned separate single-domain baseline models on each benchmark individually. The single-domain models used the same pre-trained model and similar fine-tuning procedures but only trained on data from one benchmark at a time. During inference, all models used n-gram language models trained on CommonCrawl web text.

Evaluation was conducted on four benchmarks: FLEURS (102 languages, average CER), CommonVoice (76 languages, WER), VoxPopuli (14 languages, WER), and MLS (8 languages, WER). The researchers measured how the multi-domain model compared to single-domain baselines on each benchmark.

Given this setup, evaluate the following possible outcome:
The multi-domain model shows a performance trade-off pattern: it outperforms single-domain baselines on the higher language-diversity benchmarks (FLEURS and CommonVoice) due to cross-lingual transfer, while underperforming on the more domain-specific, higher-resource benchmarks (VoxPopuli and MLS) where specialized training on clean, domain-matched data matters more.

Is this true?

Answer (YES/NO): YES